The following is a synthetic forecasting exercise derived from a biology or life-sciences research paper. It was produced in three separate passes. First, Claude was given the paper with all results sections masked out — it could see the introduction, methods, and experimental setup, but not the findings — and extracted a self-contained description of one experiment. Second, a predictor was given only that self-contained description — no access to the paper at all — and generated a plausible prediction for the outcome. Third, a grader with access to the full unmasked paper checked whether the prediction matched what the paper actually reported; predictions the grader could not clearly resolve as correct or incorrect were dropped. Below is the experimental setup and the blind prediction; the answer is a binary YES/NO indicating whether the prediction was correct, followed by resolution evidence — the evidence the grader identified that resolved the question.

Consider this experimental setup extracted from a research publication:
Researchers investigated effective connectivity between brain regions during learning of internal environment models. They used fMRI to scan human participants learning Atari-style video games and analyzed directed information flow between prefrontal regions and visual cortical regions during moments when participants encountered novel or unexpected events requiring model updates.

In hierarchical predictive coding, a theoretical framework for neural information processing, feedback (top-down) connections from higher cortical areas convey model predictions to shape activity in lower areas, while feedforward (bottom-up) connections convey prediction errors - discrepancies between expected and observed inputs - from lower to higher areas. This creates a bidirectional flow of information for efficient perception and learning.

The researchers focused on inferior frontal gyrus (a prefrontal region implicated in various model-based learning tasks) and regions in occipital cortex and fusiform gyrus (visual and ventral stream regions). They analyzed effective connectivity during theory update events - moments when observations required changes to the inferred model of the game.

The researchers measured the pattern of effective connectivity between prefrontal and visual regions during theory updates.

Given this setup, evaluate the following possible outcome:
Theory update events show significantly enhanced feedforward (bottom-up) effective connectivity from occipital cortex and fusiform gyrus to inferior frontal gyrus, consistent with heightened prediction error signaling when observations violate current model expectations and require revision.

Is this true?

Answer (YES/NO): NO